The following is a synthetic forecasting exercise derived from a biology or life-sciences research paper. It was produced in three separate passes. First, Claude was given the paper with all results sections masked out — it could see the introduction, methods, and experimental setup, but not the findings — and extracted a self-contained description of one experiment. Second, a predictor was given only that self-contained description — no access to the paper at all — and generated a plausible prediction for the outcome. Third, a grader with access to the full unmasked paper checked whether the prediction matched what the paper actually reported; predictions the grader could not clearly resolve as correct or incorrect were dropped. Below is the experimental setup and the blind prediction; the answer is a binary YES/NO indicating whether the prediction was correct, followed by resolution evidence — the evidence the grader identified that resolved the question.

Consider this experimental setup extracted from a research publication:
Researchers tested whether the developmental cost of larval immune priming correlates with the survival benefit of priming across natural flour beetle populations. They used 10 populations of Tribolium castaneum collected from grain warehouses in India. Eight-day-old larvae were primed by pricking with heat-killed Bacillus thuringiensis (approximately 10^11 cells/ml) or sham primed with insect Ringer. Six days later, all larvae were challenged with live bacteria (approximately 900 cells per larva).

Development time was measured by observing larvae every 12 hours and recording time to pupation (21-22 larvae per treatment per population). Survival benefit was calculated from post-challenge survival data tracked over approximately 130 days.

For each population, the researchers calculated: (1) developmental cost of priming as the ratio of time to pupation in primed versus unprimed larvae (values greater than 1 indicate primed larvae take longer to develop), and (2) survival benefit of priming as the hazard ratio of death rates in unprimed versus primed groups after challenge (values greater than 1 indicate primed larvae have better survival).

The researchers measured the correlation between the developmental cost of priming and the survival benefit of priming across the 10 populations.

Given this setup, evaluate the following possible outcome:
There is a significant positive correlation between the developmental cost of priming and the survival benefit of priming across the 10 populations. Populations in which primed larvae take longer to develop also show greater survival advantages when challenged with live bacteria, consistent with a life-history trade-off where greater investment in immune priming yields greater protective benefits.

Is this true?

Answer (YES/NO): NO